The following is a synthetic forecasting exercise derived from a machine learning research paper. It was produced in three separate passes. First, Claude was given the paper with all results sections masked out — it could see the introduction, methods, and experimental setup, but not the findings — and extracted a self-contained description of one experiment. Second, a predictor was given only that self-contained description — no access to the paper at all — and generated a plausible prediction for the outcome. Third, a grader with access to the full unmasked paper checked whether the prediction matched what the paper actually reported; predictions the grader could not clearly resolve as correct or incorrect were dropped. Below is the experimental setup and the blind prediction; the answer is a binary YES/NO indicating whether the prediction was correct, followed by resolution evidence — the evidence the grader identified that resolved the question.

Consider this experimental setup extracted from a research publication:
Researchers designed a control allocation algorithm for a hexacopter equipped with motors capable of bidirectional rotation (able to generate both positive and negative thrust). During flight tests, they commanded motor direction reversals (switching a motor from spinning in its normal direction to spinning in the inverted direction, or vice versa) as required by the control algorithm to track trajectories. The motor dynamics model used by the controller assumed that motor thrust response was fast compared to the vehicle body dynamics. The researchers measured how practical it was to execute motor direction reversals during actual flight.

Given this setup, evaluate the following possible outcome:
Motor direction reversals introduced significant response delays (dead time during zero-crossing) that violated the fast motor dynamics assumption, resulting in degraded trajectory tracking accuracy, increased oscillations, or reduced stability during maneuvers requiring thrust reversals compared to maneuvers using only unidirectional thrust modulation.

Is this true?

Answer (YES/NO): YES